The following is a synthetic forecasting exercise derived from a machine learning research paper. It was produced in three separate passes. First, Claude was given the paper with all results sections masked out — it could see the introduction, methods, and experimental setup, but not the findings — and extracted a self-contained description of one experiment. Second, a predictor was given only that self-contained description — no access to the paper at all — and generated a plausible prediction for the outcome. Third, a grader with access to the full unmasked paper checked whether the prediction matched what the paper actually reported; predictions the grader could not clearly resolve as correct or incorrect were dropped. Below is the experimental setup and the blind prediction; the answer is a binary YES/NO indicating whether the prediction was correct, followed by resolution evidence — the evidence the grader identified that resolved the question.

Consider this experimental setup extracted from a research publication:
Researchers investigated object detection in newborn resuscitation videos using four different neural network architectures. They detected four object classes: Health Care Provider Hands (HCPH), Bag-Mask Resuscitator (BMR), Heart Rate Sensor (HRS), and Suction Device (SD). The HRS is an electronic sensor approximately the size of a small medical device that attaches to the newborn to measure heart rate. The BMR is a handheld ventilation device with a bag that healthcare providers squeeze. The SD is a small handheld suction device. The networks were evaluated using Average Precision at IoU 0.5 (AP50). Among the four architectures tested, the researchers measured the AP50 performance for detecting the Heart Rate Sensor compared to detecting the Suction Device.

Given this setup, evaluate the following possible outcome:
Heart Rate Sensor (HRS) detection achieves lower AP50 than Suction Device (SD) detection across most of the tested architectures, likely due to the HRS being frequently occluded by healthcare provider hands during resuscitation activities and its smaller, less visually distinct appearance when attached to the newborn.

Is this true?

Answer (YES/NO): NO